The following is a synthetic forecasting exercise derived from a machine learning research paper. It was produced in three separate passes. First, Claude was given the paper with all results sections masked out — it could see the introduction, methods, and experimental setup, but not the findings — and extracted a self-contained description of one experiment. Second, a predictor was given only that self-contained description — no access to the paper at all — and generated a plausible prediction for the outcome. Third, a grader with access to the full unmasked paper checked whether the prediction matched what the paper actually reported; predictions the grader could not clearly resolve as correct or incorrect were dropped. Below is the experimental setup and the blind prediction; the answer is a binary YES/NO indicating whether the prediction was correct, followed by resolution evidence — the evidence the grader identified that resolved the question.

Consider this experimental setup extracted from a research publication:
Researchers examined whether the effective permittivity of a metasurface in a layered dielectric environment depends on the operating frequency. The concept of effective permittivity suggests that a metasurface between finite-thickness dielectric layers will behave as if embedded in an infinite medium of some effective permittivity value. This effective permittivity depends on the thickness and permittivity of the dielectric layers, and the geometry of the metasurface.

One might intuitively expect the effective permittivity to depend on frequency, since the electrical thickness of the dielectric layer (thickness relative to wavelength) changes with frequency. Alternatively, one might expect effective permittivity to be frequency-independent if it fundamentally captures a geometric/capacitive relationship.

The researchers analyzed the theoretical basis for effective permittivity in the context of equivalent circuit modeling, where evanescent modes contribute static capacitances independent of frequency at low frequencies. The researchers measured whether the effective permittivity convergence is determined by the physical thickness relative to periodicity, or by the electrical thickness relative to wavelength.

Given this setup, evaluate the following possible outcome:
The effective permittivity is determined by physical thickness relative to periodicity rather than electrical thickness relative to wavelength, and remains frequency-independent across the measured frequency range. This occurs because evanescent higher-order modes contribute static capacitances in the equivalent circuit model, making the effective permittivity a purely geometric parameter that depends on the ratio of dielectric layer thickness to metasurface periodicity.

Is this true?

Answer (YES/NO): YES